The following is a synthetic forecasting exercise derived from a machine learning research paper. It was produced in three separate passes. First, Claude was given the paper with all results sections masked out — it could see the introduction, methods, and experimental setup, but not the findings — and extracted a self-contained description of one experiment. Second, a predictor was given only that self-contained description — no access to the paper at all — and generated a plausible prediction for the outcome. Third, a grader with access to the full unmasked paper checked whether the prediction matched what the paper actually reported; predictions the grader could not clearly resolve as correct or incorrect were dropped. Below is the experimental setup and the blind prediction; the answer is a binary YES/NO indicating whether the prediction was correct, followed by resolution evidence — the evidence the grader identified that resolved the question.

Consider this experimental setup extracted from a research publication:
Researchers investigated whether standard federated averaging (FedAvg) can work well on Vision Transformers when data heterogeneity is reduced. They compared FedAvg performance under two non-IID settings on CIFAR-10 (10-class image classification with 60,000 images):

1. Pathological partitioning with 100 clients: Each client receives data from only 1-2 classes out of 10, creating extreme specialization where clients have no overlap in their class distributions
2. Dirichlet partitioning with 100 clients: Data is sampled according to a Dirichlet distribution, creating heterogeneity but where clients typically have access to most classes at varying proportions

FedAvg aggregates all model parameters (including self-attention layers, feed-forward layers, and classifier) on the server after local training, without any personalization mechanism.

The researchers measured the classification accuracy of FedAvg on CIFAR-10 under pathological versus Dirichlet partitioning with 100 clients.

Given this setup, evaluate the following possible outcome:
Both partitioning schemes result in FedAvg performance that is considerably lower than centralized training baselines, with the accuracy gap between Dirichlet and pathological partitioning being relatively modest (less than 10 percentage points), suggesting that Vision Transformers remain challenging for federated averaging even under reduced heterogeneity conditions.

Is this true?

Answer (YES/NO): NO